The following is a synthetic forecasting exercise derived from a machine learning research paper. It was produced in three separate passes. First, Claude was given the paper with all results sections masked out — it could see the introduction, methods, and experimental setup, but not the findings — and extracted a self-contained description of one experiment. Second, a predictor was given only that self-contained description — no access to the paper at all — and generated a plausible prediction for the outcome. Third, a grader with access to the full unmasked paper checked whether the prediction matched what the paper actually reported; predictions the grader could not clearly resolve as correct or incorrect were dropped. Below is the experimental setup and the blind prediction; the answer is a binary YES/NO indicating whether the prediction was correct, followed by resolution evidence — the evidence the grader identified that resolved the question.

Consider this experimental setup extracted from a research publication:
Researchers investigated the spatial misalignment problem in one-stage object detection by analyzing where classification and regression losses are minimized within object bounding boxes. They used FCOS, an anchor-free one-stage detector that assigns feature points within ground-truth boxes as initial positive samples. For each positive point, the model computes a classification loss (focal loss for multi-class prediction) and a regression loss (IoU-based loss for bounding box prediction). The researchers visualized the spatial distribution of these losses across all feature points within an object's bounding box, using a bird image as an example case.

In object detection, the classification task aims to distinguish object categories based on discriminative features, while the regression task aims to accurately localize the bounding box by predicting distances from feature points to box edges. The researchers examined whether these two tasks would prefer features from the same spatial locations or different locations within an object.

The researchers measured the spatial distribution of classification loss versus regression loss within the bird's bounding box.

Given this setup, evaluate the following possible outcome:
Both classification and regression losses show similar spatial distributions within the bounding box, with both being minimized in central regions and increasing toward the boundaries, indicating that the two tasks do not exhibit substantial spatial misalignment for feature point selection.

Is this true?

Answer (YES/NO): NO